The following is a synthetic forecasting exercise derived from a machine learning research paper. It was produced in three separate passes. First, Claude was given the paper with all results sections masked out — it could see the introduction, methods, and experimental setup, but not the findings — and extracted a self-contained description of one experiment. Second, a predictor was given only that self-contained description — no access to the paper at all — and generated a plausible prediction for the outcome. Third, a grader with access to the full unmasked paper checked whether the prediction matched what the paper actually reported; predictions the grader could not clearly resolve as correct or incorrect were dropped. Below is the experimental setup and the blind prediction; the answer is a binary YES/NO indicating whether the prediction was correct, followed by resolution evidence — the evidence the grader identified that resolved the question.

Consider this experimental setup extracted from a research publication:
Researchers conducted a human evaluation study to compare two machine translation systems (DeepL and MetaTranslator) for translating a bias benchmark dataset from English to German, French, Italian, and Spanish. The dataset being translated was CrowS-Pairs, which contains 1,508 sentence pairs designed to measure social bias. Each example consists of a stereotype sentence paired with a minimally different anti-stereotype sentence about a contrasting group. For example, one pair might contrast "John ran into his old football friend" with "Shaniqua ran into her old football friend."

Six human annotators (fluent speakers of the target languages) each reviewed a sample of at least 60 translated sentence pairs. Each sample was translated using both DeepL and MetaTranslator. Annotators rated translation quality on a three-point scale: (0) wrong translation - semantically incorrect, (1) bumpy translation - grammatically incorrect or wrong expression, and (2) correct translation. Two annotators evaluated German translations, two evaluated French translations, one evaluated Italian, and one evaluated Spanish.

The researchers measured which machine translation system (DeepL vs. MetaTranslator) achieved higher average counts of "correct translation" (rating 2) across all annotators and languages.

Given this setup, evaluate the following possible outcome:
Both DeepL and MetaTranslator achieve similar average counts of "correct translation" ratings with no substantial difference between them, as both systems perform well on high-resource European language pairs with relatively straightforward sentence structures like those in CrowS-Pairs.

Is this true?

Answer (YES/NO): NO